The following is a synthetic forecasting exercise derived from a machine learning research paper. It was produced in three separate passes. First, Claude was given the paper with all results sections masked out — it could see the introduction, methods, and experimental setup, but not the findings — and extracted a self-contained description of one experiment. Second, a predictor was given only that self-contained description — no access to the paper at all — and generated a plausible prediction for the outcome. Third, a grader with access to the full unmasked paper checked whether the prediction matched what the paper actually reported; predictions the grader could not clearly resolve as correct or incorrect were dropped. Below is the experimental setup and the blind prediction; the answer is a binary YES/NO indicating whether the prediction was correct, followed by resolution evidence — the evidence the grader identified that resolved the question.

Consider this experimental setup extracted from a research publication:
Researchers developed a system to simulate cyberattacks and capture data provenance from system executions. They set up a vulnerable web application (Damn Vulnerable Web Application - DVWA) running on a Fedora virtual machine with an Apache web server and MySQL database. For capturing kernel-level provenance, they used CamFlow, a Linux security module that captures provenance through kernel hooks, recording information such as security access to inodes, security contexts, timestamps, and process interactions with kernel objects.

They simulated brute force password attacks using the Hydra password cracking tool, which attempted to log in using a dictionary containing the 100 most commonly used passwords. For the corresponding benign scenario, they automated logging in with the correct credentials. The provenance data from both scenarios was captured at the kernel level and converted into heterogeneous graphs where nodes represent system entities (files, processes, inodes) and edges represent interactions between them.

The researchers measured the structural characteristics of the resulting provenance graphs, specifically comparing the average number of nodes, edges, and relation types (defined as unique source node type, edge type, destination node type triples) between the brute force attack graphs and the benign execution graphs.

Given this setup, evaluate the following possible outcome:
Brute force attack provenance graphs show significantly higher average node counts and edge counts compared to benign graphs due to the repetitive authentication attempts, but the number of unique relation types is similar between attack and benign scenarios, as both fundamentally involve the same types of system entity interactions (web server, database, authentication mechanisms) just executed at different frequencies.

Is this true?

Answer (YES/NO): NO